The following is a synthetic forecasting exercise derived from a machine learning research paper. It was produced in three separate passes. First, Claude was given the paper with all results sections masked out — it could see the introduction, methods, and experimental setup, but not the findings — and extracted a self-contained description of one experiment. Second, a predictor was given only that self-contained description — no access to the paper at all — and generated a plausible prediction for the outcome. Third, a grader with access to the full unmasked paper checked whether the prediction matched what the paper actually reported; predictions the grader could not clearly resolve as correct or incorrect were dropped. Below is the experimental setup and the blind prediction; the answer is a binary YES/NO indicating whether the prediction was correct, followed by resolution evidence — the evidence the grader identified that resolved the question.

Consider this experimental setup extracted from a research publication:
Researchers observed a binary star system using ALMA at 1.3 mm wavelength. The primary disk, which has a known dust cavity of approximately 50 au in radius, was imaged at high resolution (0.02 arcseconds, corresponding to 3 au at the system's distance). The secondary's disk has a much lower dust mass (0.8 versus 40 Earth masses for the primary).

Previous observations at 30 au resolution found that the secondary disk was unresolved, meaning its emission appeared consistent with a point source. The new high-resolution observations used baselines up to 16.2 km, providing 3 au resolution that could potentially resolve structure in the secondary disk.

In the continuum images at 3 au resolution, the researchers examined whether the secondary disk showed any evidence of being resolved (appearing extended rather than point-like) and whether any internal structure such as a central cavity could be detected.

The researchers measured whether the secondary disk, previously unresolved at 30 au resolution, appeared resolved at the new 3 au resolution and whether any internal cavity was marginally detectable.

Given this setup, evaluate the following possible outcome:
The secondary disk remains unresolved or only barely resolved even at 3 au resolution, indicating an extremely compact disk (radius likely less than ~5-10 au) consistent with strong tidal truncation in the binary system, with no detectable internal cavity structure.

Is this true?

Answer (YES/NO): NO